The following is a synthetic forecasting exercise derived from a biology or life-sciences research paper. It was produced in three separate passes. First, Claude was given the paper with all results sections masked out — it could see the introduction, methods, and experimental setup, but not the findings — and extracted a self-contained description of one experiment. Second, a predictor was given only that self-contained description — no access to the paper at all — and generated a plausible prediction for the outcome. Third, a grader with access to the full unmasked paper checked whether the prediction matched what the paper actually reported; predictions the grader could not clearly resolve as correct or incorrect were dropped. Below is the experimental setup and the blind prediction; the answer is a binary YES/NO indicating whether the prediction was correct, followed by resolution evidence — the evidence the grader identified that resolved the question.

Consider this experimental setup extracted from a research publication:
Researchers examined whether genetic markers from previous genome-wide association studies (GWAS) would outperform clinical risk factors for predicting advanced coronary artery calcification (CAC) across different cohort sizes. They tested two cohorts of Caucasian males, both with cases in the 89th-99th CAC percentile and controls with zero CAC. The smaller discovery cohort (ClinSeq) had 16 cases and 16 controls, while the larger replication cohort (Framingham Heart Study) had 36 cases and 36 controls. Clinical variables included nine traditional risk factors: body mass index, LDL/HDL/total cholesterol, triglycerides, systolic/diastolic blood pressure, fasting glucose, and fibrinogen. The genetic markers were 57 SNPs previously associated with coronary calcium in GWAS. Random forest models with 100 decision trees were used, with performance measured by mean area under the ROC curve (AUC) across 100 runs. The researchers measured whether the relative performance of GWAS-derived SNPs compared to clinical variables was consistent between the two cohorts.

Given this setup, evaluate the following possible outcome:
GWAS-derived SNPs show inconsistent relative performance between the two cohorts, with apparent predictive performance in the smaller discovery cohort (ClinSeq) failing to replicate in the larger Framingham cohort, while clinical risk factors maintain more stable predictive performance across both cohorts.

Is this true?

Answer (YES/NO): NO